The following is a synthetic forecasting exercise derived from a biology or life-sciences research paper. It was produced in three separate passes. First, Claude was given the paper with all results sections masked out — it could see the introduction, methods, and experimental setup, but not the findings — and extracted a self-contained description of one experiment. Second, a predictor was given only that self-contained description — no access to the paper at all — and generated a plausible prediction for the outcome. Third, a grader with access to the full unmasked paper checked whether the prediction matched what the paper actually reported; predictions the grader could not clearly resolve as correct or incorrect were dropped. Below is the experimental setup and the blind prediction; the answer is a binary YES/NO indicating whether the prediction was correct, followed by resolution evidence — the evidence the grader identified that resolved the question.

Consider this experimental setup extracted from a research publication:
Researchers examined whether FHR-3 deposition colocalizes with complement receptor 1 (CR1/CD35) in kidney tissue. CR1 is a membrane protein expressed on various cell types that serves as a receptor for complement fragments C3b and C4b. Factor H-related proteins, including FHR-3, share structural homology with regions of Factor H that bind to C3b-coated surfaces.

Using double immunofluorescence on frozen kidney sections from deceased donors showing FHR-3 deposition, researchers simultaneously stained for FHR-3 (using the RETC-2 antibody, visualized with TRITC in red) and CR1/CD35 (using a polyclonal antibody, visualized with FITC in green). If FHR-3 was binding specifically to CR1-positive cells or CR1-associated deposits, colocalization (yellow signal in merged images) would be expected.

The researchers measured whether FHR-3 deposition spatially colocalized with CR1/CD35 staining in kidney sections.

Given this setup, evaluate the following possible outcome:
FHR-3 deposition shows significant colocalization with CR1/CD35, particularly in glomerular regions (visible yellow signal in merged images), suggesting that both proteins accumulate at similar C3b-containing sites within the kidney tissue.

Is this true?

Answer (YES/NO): NO